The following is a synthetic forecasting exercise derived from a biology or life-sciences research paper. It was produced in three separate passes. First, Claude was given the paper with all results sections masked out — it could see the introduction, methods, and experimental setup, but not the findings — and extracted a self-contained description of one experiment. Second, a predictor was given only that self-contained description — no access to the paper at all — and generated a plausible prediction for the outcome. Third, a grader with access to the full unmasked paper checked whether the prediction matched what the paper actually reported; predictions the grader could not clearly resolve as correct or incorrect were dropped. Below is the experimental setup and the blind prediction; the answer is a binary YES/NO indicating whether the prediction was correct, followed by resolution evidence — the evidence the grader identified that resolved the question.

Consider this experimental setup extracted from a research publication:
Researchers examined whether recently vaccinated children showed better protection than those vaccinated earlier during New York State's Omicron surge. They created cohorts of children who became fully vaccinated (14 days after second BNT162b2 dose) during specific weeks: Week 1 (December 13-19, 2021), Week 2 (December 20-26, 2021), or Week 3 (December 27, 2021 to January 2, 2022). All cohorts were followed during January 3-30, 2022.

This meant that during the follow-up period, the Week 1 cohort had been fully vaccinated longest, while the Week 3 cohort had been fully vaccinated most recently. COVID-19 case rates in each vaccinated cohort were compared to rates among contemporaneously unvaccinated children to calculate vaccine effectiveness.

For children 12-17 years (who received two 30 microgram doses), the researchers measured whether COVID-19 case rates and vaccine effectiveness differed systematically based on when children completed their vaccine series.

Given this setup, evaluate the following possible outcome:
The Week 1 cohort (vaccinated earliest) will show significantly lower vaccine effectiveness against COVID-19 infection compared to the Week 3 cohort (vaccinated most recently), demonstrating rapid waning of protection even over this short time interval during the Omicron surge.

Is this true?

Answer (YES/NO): YES